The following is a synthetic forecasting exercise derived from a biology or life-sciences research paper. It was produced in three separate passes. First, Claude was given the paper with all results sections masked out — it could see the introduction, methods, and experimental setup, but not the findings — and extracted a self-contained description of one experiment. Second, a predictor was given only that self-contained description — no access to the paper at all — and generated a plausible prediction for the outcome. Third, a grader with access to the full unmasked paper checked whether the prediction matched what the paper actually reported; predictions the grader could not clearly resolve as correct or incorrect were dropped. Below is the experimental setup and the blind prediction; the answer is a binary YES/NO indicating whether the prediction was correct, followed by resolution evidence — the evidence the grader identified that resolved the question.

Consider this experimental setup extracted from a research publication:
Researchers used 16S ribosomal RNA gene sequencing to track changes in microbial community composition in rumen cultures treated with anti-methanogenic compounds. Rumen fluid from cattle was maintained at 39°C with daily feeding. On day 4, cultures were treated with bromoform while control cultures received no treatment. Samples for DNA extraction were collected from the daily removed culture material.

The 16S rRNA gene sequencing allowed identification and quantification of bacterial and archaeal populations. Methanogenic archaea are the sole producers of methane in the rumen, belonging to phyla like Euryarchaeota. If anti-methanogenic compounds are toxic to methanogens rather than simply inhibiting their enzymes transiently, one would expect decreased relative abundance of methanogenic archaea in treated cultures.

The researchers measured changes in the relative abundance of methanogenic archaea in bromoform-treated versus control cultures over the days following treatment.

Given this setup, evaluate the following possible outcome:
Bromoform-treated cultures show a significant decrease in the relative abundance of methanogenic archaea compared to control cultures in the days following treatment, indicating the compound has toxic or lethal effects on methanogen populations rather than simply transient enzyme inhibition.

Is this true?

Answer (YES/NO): NO